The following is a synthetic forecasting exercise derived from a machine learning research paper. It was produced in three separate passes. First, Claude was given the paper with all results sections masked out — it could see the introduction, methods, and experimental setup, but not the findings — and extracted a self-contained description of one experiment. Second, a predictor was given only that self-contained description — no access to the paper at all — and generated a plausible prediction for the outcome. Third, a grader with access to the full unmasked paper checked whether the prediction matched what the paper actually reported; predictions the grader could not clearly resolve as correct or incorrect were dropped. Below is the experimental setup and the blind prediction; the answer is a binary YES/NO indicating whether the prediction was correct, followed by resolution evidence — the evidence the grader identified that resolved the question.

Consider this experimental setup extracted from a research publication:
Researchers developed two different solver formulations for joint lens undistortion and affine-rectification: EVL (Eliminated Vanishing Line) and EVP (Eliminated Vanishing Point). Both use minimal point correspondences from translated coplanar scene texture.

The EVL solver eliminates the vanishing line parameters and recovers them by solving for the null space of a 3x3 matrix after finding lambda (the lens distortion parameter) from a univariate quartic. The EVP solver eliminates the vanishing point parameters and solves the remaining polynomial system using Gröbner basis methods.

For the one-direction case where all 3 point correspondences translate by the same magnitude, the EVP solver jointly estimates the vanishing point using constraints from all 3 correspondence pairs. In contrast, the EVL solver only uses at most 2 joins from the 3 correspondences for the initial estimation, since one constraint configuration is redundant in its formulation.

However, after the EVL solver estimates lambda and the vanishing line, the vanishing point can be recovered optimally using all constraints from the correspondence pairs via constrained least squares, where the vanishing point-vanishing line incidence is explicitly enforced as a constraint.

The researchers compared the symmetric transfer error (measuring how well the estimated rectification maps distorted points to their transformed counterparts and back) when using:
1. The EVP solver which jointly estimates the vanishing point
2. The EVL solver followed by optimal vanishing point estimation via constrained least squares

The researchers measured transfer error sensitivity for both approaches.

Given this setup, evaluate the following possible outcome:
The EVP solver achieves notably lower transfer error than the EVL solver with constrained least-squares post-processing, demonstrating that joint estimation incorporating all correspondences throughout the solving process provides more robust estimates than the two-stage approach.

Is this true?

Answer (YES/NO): NO